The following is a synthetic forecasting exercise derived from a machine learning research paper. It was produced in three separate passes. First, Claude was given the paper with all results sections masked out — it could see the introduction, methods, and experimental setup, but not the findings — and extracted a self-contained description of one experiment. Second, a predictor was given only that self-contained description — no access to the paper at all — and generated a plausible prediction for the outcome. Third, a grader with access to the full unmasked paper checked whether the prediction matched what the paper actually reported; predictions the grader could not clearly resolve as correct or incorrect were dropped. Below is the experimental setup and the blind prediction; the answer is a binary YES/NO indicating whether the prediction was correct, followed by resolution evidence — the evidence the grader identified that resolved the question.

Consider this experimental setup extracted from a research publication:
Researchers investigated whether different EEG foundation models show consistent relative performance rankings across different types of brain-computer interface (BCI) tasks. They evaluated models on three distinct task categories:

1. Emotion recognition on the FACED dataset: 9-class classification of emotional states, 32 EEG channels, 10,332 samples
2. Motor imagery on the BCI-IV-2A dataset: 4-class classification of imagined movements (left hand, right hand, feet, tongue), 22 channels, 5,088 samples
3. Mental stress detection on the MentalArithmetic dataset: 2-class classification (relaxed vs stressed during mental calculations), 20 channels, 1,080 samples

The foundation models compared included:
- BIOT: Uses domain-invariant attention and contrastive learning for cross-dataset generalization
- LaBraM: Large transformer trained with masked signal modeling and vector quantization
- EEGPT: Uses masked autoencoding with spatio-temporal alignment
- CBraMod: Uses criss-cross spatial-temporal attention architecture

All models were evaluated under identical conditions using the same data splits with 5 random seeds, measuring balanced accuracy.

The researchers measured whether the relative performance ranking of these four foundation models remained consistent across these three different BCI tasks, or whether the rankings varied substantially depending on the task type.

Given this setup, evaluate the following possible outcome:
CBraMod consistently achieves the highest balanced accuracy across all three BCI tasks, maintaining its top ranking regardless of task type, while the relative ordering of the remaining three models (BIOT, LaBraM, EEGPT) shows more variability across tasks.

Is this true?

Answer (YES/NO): NO